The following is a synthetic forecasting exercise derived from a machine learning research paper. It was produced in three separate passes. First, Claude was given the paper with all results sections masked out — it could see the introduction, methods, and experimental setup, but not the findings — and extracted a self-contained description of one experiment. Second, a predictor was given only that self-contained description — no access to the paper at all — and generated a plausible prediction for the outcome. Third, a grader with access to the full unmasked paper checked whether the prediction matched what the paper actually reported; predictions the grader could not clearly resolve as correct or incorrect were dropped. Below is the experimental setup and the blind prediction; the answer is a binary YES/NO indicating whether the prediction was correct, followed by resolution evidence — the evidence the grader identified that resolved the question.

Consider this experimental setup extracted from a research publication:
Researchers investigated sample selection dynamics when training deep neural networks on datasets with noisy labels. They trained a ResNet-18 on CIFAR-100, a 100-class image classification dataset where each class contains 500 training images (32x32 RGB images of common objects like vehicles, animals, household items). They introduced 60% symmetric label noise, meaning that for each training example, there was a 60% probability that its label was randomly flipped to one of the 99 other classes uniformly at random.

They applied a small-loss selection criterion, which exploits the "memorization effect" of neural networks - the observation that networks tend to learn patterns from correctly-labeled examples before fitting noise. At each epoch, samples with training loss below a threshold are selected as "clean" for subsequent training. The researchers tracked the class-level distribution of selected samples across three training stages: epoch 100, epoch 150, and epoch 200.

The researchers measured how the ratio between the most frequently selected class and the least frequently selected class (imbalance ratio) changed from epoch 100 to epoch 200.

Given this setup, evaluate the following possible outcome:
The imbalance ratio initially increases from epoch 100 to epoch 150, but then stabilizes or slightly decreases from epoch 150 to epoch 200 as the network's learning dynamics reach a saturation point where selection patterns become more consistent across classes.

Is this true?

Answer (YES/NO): NO